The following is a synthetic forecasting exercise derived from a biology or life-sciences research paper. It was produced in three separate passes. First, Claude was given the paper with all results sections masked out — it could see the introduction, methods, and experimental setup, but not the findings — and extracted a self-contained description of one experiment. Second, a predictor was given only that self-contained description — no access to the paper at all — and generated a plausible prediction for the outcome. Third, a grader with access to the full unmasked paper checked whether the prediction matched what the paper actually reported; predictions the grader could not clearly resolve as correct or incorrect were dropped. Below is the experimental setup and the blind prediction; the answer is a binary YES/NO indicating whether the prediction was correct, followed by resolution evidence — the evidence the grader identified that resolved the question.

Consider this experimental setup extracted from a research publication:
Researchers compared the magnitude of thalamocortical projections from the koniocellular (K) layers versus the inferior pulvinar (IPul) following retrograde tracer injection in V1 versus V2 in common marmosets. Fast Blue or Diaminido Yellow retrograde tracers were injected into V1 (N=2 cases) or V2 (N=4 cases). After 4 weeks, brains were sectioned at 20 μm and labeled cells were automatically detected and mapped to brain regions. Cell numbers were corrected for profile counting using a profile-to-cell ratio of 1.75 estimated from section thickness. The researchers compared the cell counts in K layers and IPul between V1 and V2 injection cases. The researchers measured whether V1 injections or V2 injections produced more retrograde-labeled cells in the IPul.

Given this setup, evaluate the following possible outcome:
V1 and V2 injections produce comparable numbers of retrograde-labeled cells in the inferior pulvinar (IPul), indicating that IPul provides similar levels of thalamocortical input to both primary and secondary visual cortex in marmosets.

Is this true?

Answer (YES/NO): NO